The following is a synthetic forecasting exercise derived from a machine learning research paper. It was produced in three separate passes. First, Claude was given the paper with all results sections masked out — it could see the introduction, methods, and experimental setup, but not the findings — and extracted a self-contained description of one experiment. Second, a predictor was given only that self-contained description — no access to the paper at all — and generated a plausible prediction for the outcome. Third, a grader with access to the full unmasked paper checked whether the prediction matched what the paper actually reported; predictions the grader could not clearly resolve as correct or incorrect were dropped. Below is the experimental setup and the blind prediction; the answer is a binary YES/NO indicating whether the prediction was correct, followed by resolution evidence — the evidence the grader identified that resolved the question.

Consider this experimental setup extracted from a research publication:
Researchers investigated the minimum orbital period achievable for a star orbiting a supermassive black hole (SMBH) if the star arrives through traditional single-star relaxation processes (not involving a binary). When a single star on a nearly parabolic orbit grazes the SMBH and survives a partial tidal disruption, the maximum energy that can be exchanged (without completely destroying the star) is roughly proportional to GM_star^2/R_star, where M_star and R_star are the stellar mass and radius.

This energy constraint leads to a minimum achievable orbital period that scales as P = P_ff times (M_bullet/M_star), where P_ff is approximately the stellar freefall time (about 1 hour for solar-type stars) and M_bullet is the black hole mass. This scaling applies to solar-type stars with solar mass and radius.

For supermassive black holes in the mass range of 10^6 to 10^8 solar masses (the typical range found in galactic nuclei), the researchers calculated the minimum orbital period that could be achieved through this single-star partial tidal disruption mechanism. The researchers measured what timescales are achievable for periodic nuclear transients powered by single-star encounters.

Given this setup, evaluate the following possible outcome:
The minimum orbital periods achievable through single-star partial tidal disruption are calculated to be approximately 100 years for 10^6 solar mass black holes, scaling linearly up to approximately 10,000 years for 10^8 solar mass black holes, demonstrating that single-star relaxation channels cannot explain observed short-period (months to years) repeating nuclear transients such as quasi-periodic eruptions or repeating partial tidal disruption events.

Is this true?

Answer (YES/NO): YES